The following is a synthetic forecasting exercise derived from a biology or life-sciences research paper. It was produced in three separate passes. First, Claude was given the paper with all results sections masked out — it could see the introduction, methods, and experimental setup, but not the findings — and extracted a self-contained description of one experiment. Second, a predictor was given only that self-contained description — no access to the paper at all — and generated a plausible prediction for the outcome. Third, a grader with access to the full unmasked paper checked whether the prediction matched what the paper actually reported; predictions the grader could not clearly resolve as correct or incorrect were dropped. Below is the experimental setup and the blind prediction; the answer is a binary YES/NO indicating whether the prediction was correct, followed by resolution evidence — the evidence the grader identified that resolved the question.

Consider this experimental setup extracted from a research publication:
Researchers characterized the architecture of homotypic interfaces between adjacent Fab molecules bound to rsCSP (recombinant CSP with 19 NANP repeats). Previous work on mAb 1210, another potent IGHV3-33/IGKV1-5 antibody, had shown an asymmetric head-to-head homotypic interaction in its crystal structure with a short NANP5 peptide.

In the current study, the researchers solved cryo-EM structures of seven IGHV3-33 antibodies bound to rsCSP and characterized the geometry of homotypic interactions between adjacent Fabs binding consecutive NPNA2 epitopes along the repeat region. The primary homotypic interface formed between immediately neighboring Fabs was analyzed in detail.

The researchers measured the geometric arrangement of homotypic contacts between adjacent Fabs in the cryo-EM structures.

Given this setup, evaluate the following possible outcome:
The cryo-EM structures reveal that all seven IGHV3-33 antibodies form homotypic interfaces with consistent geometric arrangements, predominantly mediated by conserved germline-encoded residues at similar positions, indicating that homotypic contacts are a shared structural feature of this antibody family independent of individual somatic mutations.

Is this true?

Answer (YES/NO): NO